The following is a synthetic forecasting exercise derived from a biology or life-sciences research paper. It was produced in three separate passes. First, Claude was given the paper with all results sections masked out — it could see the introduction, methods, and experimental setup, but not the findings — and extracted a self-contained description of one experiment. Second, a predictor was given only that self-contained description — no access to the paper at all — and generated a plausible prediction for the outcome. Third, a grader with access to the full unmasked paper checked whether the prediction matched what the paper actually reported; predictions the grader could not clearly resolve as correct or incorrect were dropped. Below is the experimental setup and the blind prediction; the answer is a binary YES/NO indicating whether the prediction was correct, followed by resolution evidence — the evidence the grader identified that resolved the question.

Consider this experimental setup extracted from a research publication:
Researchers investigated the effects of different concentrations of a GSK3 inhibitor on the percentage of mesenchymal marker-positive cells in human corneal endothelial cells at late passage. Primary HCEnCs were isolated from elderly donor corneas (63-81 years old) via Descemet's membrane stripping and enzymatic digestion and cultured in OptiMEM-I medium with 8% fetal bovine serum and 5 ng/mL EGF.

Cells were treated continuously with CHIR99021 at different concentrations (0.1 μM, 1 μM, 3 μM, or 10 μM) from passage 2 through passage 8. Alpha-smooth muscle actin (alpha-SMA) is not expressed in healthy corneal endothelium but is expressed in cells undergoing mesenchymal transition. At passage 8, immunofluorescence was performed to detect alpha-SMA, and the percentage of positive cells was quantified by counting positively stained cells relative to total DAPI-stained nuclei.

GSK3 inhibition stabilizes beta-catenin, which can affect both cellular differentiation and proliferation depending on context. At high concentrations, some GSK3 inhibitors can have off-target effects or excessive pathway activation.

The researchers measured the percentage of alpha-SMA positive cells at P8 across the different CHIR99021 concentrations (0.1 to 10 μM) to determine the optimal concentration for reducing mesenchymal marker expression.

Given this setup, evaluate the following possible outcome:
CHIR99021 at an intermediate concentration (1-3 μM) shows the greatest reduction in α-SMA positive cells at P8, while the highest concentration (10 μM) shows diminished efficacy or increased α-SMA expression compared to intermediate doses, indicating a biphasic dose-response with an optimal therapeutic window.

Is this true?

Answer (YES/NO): NO